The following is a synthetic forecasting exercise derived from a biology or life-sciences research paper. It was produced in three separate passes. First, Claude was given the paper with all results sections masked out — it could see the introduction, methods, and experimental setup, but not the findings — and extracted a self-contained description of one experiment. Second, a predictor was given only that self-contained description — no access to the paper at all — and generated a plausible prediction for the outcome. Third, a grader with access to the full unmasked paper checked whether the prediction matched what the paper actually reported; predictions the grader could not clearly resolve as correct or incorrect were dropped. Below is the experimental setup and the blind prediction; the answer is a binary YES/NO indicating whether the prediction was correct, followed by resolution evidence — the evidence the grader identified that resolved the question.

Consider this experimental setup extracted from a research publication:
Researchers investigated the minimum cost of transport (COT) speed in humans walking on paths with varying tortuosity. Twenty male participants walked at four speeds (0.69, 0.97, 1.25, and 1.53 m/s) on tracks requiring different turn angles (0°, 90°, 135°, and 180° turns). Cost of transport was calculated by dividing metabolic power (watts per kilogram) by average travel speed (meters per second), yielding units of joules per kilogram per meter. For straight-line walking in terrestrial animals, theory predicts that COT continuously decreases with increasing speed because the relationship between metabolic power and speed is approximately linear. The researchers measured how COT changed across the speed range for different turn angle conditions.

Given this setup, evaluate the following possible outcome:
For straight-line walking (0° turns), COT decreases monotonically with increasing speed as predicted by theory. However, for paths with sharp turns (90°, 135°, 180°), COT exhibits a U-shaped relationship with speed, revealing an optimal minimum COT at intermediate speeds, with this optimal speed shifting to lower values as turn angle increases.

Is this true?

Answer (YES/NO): YES